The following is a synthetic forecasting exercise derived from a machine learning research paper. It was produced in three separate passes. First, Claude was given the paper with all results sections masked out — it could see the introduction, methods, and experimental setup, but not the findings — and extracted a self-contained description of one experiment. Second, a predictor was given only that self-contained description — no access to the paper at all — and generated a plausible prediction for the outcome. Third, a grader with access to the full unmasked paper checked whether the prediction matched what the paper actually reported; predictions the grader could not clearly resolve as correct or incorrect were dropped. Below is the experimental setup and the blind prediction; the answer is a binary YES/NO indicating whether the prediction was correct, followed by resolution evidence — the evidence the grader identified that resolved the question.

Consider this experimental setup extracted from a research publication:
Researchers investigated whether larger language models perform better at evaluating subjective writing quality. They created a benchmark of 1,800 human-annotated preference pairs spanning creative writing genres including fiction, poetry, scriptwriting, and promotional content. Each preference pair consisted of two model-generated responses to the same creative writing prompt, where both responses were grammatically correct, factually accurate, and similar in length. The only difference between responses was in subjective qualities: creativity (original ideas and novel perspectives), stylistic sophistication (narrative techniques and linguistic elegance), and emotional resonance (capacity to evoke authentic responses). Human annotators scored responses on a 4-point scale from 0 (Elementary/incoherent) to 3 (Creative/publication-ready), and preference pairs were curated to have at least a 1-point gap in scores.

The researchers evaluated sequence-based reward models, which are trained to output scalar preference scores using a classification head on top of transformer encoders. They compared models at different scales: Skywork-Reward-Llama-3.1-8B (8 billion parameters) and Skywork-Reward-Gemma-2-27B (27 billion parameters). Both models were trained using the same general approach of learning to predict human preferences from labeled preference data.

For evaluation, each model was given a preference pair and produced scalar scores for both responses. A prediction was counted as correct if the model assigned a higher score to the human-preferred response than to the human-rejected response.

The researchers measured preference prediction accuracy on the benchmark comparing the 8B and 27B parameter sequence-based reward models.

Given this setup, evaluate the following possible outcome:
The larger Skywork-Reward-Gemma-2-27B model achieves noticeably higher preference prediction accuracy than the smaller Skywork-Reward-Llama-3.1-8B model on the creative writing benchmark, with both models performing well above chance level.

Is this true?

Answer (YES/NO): NO